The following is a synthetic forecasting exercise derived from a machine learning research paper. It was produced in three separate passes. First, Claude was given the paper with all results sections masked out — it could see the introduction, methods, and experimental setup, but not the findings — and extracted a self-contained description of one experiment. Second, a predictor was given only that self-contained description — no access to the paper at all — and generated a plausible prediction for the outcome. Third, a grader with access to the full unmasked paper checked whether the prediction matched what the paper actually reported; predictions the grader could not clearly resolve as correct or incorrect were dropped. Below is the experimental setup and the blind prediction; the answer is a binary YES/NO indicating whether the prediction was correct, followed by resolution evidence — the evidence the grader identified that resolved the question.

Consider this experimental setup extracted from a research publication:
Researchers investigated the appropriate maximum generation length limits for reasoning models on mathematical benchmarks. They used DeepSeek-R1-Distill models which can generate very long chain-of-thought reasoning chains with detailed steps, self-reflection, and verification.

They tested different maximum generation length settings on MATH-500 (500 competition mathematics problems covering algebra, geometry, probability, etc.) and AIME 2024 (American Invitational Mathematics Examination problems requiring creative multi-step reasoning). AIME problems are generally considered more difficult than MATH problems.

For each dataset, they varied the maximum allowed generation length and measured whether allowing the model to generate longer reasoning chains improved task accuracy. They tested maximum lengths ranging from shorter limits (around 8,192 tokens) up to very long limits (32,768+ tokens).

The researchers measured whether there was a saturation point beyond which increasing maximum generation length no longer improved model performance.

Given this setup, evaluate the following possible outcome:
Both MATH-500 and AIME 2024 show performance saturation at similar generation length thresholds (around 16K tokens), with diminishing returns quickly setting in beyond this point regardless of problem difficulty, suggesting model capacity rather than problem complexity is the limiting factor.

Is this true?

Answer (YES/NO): NO